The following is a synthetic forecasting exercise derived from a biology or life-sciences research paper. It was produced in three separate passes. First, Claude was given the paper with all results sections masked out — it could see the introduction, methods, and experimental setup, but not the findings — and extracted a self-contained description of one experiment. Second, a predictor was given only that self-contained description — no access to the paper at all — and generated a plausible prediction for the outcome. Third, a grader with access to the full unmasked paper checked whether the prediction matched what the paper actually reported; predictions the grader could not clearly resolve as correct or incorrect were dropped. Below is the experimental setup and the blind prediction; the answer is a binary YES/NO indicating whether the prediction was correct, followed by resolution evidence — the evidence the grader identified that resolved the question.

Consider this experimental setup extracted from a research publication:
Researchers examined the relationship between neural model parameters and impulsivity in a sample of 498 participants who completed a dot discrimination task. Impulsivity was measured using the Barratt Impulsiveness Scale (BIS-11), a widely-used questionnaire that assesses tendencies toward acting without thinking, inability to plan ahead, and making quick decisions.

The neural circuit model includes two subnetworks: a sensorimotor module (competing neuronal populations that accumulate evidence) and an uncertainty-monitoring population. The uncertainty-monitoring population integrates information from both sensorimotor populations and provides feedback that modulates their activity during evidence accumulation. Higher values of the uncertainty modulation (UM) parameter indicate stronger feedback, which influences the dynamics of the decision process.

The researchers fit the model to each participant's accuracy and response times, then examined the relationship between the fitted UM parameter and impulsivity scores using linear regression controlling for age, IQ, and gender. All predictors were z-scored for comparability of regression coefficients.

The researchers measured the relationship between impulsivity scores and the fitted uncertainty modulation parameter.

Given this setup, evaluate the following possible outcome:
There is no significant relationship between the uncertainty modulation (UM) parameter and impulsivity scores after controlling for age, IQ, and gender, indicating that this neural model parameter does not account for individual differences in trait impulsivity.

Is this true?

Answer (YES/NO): YES